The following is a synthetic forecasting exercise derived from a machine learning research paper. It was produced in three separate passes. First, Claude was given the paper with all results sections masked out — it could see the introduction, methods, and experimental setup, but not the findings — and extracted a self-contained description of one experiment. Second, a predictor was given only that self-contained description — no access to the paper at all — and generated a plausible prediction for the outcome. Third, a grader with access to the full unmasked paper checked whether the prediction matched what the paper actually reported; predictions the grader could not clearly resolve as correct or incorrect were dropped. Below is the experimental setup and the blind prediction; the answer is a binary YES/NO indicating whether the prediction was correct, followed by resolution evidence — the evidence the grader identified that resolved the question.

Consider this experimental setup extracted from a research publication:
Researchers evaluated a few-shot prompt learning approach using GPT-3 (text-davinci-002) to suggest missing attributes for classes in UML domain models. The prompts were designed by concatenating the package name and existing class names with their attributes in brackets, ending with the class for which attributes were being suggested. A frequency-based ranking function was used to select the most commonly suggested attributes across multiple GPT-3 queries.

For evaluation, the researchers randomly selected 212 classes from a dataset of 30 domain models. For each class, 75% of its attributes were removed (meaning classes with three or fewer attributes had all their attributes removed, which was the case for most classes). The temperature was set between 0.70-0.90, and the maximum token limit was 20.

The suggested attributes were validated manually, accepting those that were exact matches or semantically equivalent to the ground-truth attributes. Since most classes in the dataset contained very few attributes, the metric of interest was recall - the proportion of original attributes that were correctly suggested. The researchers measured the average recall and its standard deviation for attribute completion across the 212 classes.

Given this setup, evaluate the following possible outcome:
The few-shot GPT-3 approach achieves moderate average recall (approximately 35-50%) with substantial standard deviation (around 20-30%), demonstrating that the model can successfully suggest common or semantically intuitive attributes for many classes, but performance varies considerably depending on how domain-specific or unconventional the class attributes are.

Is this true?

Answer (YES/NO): NO